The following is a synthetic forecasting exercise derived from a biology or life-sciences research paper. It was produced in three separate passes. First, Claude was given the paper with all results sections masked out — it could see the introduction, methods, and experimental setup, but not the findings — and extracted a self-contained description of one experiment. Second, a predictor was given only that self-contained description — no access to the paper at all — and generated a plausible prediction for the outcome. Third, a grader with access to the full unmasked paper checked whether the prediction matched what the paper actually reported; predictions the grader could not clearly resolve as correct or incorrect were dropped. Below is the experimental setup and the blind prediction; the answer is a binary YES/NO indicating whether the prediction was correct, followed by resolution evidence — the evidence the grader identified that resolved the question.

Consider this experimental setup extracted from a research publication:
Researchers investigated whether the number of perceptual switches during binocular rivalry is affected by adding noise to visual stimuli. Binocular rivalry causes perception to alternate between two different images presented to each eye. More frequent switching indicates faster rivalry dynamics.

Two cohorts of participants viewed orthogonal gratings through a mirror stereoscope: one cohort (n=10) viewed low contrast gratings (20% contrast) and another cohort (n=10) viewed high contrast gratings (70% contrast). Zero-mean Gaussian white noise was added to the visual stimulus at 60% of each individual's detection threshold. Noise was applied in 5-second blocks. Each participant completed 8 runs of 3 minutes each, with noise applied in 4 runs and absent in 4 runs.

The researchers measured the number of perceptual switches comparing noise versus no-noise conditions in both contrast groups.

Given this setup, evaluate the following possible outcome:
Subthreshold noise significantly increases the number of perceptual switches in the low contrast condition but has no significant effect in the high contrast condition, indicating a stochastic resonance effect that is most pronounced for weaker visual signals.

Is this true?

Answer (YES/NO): NO